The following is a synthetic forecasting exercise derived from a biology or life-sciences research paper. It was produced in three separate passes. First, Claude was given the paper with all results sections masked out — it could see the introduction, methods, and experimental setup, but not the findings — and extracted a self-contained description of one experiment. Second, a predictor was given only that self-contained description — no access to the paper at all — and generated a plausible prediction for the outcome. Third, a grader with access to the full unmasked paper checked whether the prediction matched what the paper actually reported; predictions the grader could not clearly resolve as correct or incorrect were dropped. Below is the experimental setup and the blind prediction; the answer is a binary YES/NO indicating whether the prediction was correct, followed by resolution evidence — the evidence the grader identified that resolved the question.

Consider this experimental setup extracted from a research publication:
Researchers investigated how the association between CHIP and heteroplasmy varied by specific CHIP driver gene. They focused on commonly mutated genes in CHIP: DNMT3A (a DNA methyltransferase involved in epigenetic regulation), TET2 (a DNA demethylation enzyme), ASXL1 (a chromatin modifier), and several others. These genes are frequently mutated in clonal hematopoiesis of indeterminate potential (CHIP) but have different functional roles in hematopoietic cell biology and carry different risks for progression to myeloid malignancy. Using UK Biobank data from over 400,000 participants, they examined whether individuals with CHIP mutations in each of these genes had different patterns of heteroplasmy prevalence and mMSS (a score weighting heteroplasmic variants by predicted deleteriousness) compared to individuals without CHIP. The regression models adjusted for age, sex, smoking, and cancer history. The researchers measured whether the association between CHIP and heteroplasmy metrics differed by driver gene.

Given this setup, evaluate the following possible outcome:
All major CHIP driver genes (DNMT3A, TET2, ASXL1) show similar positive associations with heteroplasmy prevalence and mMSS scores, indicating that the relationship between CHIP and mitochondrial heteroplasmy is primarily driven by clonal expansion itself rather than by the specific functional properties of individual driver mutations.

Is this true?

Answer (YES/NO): NO